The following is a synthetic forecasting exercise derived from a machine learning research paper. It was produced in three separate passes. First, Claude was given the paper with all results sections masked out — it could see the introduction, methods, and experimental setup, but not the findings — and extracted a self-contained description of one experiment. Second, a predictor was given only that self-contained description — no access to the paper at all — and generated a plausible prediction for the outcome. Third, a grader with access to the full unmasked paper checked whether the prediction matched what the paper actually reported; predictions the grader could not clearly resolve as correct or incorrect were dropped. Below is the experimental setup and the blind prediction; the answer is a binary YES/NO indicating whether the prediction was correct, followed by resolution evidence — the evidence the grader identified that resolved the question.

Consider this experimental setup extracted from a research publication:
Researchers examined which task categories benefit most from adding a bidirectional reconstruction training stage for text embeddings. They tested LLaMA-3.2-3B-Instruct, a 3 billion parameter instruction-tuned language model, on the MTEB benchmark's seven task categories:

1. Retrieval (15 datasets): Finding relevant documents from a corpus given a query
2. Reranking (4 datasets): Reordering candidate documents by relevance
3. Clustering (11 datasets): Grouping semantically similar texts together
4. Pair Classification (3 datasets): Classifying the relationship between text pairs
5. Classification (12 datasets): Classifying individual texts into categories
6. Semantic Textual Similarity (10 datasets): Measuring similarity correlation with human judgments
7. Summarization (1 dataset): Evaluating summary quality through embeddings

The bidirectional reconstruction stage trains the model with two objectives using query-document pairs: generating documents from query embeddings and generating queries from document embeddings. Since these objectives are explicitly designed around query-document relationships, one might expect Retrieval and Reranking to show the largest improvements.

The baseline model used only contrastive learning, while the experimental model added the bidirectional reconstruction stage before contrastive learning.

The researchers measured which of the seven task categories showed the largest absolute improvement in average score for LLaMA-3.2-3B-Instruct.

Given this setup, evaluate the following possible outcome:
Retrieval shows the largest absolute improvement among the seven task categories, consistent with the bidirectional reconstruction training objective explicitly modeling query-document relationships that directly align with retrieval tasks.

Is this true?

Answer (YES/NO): NO